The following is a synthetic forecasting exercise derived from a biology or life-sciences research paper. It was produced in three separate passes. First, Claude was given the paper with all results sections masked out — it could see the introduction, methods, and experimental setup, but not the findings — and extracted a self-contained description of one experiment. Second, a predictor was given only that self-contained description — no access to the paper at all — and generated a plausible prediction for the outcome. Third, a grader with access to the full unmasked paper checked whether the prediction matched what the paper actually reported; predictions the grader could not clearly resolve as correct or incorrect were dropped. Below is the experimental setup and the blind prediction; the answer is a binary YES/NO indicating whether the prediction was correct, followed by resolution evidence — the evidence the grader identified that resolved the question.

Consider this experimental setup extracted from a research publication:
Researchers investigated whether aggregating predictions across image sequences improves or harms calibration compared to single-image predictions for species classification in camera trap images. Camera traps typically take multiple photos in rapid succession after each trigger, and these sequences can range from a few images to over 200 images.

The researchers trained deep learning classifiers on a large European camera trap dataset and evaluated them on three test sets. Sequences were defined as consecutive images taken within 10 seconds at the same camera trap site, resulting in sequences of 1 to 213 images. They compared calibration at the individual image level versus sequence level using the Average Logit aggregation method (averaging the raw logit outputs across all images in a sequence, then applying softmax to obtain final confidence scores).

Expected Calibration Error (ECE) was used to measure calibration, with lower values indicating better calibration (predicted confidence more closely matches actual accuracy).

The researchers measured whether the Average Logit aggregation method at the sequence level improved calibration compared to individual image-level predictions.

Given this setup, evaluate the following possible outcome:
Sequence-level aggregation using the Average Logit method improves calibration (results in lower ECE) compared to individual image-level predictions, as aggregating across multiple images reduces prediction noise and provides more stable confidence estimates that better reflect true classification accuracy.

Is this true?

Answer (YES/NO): YES